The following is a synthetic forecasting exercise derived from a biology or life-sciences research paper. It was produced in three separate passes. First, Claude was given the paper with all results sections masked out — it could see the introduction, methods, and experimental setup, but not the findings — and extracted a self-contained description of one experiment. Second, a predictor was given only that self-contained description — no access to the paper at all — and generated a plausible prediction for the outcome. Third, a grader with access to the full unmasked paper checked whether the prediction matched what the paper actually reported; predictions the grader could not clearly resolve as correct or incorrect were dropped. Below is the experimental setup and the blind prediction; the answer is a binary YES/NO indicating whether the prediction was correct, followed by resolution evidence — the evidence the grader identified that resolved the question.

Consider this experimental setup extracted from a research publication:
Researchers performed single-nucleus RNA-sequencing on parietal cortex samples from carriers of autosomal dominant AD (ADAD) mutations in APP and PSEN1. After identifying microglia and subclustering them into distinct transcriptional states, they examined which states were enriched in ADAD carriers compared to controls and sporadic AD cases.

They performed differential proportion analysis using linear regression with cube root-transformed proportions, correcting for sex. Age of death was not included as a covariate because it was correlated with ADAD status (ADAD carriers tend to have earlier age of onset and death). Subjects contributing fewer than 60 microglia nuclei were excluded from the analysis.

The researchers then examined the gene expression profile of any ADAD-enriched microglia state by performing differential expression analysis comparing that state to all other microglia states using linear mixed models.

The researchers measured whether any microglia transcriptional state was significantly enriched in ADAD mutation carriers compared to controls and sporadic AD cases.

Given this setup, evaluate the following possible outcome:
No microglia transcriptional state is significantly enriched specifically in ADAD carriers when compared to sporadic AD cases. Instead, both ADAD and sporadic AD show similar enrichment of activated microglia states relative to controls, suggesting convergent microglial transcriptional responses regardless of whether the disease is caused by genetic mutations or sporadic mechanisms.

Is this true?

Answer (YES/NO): NO